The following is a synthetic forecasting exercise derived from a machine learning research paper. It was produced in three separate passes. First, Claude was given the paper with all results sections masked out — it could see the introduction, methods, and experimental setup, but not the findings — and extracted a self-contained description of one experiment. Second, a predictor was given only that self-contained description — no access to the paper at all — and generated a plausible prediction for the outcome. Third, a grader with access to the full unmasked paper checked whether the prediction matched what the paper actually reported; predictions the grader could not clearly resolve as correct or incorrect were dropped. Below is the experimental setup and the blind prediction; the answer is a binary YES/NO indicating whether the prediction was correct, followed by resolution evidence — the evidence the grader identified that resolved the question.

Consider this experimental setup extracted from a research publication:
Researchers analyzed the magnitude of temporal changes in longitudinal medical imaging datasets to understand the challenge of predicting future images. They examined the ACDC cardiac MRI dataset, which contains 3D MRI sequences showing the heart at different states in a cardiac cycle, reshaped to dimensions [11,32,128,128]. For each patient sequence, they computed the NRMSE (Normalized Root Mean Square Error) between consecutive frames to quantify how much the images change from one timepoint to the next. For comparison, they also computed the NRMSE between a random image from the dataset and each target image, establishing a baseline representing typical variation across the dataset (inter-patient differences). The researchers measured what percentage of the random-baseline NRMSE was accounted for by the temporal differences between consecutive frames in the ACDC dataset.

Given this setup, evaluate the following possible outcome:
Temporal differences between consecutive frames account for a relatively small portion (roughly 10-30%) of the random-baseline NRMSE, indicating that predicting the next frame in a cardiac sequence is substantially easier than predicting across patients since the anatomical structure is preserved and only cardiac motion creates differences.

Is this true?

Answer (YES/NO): NO